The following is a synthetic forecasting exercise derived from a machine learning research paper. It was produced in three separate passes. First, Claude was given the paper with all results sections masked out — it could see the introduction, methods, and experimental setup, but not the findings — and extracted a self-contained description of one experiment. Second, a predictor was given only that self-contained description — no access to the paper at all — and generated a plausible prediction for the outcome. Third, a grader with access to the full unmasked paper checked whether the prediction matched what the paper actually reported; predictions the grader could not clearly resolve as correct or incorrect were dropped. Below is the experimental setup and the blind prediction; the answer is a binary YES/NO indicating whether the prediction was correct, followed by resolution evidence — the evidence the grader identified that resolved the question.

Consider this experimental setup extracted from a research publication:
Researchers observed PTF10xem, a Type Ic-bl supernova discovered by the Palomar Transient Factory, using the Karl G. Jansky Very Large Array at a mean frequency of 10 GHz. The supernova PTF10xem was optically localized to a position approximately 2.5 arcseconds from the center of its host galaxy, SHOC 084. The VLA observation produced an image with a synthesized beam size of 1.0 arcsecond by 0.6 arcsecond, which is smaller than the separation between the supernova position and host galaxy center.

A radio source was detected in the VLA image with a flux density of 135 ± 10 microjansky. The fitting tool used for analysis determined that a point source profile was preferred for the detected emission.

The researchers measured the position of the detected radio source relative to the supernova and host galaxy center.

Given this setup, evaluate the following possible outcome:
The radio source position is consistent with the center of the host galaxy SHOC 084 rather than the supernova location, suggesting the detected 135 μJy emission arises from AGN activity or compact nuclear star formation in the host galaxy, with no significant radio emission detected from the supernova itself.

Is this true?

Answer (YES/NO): YES